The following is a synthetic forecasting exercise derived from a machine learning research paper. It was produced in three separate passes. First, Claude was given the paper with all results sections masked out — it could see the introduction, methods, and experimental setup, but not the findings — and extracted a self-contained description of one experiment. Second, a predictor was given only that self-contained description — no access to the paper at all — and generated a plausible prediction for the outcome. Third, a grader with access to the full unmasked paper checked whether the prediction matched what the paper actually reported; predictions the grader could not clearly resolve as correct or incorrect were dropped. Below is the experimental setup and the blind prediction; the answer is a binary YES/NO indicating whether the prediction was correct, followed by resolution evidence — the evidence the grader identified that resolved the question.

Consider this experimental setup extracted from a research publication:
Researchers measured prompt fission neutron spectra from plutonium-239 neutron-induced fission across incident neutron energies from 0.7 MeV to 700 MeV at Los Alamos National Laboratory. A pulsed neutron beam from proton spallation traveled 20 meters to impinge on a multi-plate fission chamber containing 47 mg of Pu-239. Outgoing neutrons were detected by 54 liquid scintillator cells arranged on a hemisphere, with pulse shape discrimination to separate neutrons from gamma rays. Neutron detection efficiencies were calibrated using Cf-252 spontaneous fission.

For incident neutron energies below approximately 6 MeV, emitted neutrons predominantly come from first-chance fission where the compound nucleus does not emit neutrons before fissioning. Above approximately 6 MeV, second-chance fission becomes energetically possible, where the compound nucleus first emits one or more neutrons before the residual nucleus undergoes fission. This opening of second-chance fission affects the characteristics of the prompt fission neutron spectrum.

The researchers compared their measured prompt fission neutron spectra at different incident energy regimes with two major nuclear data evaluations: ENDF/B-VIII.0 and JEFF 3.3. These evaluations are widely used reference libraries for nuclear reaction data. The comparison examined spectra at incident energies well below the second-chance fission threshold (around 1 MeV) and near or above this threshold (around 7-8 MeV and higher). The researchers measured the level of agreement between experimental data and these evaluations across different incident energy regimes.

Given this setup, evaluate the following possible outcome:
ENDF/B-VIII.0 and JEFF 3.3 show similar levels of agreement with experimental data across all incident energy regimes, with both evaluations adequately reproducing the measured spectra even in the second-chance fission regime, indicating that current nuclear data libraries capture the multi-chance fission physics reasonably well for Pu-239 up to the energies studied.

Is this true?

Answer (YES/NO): NO